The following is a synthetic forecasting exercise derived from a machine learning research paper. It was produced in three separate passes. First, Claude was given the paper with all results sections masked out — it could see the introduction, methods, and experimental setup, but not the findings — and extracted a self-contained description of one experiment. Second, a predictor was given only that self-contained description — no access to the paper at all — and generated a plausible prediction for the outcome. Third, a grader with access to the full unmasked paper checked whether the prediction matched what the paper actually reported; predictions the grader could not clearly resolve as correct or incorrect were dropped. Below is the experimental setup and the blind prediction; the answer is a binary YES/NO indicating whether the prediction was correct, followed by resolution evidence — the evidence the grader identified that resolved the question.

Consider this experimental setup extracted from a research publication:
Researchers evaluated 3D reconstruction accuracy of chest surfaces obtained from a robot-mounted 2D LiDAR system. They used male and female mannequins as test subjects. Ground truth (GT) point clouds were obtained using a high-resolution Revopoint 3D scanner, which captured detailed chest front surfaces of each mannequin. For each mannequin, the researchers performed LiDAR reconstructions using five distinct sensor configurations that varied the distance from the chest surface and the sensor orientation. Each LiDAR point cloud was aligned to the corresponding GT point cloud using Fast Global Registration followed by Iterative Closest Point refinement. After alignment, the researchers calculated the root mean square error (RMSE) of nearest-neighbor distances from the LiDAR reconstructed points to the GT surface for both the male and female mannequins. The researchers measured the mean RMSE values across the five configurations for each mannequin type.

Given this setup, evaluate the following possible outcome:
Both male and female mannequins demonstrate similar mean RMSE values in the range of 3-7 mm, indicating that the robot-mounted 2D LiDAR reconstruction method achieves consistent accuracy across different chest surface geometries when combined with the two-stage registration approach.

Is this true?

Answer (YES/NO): NO